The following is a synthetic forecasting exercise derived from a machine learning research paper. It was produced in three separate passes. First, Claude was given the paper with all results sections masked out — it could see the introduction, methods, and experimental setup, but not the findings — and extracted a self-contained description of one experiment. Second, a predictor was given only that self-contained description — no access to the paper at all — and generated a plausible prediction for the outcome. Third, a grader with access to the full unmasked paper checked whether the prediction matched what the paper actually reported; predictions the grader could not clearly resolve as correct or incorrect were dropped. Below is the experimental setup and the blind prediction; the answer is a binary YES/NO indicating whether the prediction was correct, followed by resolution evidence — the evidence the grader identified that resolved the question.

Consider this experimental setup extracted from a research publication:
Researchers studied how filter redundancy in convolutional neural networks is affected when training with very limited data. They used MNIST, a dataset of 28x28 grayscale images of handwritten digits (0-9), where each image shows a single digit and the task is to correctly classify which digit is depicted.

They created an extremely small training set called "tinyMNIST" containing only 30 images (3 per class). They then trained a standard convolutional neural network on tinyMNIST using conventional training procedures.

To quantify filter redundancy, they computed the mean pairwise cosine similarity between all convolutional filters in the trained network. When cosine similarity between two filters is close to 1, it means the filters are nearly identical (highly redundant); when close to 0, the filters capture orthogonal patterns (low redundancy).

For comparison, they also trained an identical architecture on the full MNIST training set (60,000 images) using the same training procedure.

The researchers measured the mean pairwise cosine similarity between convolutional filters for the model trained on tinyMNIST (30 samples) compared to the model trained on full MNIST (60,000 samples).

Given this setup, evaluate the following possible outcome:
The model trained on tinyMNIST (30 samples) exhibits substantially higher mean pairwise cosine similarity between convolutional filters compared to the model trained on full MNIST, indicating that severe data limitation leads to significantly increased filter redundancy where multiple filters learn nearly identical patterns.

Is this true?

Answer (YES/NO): YES